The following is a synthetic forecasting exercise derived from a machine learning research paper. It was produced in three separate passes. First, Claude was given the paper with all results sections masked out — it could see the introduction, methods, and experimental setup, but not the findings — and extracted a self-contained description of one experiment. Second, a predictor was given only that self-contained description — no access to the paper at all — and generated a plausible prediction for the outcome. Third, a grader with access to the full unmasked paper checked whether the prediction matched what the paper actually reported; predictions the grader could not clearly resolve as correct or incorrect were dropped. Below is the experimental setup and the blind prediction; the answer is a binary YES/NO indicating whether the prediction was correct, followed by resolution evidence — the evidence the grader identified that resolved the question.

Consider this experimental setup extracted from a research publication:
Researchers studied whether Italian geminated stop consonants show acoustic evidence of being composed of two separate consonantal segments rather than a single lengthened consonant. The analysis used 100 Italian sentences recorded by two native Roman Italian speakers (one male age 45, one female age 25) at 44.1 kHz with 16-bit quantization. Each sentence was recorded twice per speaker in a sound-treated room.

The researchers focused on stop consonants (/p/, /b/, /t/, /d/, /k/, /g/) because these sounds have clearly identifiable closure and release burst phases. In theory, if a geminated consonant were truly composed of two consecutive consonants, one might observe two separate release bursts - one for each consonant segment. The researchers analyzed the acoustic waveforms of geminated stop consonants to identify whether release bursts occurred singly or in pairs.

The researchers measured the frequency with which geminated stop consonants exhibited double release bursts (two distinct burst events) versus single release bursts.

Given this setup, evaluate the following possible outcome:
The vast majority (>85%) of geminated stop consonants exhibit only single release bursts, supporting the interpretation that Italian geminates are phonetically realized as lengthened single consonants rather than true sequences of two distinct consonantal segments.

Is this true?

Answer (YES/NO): NO